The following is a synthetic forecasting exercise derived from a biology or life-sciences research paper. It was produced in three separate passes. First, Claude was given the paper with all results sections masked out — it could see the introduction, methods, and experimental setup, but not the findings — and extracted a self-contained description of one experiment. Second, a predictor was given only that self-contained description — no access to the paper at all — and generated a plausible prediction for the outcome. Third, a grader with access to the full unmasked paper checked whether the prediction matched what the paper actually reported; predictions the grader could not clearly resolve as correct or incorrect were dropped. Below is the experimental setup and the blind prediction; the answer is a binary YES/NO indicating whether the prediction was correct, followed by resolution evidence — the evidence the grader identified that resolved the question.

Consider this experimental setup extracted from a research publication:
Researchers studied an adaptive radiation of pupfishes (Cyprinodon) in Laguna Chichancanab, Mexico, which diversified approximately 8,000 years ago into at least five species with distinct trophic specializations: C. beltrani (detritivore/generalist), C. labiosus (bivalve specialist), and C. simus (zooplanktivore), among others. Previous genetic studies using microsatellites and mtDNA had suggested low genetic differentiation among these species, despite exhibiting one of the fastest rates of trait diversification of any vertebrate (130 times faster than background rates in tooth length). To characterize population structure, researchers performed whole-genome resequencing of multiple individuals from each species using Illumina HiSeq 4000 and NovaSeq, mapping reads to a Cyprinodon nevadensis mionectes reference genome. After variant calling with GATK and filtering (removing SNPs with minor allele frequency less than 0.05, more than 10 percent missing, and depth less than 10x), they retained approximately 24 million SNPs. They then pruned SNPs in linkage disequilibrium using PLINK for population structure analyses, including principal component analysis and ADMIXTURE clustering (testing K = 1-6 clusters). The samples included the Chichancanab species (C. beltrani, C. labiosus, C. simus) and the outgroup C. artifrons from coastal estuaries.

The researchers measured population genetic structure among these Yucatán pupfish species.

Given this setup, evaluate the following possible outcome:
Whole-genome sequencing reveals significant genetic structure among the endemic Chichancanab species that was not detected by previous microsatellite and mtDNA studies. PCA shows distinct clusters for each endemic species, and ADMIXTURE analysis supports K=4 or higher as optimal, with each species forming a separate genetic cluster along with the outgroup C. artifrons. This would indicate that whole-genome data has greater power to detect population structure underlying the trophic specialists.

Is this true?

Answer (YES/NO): NO